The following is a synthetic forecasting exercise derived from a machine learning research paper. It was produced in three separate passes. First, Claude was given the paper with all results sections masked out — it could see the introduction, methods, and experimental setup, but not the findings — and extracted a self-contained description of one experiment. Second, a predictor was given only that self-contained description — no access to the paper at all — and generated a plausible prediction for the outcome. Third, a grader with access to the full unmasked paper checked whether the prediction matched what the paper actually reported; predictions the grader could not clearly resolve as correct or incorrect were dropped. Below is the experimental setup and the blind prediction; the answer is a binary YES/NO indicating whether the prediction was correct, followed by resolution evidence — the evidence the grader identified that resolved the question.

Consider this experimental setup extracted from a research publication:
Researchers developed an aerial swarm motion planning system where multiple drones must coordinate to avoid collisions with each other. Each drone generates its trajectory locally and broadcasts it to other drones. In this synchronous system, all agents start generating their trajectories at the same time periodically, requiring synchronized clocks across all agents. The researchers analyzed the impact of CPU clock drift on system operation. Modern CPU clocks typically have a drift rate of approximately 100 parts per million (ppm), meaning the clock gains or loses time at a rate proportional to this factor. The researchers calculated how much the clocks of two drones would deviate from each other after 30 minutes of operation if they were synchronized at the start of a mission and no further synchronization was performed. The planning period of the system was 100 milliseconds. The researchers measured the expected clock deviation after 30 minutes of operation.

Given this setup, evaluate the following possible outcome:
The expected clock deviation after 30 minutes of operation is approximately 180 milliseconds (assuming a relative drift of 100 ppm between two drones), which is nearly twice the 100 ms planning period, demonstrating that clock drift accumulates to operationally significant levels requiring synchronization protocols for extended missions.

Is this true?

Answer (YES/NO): YES